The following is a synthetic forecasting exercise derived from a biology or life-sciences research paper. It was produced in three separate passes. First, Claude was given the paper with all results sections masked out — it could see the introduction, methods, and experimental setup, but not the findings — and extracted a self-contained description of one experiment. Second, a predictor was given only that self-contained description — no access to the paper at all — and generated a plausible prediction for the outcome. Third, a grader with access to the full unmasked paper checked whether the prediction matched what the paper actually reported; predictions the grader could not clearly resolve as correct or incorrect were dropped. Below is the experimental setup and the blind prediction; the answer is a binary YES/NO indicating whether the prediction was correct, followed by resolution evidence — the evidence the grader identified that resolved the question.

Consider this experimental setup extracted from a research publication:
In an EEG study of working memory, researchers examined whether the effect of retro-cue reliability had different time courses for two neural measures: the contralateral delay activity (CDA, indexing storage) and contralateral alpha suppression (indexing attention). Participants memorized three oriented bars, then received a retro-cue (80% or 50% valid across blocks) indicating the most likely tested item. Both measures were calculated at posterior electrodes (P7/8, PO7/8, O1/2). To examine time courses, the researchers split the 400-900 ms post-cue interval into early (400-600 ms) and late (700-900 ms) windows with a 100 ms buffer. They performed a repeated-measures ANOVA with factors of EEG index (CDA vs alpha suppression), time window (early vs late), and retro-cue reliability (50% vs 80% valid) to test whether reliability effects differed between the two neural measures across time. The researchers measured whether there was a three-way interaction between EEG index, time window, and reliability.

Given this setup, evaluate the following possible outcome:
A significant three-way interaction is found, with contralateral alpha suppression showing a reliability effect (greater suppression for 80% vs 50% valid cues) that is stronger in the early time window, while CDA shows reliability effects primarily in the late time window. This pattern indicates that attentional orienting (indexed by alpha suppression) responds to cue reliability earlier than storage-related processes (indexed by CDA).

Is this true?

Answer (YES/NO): NO